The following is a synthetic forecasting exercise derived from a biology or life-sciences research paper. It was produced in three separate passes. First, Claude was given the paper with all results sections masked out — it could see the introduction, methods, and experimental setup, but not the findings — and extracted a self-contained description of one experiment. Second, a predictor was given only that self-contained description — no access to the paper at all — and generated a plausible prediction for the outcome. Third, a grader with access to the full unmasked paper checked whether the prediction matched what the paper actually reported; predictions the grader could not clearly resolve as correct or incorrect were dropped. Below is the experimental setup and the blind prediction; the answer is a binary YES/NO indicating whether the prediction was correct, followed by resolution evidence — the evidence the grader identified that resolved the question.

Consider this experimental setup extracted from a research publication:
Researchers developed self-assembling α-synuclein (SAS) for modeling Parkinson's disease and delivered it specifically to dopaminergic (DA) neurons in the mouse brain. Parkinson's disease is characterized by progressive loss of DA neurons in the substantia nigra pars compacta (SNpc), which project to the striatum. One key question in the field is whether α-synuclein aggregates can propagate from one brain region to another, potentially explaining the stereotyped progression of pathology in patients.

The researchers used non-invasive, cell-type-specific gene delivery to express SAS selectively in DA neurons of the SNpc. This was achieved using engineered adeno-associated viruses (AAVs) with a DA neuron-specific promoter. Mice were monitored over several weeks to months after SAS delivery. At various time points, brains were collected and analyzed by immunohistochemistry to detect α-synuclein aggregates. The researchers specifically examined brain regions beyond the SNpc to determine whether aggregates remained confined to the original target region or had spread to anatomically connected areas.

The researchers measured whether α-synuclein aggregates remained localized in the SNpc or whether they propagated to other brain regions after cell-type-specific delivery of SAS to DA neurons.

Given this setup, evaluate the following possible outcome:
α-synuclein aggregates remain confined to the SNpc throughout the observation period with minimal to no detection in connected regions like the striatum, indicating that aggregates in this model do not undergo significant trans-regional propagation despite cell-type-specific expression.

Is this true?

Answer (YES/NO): NO